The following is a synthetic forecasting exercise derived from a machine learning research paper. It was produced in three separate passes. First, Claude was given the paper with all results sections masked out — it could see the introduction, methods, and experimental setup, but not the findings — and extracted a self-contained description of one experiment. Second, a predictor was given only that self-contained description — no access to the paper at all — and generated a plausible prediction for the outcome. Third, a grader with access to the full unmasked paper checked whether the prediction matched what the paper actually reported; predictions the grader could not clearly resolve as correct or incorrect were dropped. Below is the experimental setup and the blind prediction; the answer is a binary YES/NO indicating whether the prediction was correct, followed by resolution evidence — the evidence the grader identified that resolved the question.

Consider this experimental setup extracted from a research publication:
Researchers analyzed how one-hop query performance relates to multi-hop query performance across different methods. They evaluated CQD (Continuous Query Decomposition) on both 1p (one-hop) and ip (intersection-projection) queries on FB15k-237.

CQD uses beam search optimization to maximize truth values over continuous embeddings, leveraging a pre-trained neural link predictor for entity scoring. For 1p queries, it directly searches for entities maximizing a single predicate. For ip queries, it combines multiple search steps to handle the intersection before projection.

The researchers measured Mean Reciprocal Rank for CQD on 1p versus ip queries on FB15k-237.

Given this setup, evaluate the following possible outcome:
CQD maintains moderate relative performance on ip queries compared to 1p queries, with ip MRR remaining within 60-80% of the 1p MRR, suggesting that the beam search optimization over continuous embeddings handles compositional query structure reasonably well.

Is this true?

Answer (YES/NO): NO